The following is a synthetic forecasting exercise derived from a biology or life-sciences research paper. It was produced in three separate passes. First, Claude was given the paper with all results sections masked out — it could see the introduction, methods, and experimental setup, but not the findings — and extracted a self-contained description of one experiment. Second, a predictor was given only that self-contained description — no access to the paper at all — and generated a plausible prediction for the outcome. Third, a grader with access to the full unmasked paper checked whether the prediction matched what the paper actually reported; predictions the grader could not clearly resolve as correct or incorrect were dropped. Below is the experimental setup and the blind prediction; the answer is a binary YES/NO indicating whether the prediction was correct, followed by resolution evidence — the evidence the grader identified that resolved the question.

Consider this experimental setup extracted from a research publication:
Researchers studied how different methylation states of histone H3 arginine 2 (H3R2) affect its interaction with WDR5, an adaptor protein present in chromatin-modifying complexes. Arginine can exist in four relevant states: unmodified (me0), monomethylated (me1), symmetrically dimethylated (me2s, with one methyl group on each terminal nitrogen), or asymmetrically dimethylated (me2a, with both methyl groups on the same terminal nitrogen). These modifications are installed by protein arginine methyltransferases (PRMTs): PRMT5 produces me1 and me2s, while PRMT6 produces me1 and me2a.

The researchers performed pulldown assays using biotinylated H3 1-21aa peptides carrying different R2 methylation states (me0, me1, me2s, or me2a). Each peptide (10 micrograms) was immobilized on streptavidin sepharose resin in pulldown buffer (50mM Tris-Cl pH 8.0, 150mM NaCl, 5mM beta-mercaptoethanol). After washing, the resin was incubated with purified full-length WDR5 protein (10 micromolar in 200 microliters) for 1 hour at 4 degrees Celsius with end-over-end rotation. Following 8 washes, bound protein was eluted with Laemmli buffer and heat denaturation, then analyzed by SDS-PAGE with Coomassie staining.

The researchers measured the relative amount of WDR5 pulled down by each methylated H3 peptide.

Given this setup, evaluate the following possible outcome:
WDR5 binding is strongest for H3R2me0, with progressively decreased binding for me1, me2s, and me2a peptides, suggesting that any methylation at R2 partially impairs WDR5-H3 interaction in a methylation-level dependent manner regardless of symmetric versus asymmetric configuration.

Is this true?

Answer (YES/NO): NO